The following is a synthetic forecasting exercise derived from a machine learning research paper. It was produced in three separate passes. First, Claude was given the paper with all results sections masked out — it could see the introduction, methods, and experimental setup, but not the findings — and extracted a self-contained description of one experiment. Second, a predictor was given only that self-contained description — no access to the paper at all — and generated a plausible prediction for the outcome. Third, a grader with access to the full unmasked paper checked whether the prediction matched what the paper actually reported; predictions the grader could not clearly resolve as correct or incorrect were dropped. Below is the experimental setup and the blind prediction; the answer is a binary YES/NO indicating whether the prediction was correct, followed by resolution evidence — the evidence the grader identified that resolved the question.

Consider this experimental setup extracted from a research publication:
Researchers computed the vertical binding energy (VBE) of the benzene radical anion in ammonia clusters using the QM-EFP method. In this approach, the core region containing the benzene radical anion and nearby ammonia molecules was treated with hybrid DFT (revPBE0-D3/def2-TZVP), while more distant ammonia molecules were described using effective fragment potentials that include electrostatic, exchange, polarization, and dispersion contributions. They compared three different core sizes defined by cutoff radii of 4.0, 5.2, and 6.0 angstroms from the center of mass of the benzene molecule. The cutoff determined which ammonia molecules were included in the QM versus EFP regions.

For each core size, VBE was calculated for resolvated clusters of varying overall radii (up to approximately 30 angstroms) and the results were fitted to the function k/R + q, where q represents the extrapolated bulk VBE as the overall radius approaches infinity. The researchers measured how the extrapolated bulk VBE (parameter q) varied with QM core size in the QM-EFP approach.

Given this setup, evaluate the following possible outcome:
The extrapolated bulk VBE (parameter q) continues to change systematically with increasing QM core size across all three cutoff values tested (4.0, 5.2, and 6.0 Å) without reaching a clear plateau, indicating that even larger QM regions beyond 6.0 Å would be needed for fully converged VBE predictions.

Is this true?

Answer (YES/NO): NO